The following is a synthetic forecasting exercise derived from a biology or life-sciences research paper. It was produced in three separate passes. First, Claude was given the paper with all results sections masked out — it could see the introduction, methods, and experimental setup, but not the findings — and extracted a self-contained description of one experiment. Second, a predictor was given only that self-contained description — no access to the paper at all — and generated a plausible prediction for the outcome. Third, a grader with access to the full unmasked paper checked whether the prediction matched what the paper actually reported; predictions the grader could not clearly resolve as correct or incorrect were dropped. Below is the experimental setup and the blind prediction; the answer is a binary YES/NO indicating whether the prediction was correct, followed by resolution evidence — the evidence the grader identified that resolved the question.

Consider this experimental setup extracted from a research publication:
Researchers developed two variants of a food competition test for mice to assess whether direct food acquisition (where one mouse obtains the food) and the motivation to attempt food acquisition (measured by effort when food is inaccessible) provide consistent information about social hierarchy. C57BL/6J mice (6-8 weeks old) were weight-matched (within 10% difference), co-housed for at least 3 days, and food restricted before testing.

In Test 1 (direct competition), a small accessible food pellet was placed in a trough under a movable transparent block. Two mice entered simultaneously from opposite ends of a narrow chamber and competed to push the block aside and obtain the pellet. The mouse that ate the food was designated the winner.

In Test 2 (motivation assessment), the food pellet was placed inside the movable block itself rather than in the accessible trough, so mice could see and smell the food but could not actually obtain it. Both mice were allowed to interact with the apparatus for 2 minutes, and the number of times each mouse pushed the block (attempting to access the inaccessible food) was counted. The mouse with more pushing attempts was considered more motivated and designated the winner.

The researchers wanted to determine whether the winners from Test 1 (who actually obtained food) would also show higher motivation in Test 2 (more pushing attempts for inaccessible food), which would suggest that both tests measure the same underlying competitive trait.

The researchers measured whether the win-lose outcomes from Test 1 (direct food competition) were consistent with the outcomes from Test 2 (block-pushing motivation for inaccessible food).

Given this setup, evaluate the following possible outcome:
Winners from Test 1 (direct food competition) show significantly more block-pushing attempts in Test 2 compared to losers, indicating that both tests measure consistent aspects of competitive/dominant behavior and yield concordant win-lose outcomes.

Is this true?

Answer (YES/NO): YES